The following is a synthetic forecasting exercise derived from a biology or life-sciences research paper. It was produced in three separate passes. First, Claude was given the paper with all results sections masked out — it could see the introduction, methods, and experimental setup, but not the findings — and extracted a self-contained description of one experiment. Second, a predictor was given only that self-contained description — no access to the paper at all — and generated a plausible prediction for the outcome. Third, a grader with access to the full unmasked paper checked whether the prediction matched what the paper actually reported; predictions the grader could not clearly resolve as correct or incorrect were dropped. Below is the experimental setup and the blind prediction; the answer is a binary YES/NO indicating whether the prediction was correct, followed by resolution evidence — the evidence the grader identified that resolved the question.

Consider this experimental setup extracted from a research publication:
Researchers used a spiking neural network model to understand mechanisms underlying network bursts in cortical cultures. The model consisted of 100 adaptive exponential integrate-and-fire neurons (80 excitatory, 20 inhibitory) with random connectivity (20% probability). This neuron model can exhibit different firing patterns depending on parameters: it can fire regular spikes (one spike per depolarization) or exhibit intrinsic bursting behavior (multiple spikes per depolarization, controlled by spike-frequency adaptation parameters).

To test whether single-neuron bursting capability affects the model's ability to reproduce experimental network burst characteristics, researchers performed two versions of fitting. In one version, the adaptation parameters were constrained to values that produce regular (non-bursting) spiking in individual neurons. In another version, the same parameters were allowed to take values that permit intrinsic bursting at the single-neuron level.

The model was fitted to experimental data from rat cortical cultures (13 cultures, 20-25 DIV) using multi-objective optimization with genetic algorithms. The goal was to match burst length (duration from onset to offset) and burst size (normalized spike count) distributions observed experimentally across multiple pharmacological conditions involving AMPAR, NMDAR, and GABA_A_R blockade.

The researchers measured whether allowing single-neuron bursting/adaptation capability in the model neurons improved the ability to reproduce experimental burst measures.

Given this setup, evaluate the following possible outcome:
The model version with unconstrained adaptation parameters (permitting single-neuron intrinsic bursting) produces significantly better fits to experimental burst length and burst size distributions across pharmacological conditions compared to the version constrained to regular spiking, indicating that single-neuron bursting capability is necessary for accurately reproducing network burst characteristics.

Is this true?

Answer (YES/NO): YES